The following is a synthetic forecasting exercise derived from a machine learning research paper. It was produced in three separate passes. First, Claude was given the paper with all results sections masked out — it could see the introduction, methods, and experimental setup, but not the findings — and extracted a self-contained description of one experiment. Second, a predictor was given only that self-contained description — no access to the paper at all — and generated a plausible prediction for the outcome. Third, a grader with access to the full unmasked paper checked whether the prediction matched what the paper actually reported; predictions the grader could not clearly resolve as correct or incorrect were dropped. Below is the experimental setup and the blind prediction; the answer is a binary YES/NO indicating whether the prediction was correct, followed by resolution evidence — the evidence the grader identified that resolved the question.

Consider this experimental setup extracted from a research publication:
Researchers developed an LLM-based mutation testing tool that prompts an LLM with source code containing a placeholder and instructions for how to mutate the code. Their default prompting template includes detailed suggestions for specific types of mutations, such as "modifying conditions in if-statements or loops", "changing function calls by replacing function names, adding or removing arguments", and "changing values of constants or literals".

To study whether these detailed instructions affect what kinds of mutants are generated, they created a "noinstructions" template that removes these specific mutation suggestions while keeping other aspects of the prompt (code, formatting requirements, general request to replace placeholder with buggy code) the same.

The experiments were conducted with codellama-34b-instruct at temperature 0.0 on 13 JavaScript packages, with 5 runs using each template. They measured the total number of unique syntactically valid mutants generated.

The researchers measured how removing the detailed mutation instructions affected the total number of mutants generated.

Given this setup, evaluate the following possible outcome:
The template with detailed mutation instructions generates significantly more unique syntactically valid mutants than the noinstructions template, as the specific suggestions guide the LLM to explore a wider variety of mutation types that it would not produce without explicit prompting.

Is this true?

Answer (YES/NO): NO